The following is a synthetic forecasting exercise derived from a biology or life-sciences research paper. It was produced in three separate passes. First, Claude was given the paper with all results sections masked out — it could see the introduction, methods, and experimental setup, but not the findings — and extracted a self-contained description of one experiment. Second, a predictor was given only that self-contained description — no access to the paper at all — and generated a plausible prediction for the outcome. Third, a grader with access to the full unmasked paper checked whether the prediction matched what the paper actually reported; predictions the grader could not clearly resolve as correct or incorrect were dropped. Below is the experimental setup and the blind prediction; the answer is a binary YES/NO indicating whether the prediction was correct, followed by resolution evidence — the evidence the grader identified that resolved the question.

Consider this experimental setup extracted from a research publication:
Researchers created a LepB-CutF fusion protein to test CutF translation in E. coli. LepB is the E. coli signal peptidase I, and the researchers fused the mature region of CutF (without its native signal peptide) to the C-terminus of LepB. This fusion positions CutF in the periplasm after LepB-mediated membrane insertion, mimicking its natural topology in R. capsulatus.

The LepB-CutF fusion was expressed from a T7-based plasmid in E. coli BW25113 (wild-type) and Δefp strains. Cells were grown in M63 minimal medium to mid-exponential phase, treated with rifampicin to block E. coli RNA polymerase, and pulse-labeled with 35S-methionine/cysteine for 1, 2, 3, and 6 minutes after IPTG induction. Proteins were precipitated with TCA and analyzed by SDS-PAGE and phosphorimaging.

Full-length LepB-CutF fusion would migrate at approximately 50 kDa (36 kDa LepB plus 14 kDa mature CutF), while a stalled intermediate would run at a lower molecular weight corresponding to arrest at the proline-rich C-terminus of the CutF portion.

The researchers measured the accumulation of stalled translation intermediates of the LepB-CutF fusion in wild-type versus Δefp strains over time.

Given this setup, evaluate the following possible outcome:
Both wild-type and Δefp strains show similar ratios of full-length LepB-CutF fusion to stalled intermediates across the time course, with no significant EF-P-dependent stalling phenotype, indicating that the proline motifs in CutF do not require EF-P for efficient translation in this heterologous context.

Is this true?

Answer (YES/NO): NO